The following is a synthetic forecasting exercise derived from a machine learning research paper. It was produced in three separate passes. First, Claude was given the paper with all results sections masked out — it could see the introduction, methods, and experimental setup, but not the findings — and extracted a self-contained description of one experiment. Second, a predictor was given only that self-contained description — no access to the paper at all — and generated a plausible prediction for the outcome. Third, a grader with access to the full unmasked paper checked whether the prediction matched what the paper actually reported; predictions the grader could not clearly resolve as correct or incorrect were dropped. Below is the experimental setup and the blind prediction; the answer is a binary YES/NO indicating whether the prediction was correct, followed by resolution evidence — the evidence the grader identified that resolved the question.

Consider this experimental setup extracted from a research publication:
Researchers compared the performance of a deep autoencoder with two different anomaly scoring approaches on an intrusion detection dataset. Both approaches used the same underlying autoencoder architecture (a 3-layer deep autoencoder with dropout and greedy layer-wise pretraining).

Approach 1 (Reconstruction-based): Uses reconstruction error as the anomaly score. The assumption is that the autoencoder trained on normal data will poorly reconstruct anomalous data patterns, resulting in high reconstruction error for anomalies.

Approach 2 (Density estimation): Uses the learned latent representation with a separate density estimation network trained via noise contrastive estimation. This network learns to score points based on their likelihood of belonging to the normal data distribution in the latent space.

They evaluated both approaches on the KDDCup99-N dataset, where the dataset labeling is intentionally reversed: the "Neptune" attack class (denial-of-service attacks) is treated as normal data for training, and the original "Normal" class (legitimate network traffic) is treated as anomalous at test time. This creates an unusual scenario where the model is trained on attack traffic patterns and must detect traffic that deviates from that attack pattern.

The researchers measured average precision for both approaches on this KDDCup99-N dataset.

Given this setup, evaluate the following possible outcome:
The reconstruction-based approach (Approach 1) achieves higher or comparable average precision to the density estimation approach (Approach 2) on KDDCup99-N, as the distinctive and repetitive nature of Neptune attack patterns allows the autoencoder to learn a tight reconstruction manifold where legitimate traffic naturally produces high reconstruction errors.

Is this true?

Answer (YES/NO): NO